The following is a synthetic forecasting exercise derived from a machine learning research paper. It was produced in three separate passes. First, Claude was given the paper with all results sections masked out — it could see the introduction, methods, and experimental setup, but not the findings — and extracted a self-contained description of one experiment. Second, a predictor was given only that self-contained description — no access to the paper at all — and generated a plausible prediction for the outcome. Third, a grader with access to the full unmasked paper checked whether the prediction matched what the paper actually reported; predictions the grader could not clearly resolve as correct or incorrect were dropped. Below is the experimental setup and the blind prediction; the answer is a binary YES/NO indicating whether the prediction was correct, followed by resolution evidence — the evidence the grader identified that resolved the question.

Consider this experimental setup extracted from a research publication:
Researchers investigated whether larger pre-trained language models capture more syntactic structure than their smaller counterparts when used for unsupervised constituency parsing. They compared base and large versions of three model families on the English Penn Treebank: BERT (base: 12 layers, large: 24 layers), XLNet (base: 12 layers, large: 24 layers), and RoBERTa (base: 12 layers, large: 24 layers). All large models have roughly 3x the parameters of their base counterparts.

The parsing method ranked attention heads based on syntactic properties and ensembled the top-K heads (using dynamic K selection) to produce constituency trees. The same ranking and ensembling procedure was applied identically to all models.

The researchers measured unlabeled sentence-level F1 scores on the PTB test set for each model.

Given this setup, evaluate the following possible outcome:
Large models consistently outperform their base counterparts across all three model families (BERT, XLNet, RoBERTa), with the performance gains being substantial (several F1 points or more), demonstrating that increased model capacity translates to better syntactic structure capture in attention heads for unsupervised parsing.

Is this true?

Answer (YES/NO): NO